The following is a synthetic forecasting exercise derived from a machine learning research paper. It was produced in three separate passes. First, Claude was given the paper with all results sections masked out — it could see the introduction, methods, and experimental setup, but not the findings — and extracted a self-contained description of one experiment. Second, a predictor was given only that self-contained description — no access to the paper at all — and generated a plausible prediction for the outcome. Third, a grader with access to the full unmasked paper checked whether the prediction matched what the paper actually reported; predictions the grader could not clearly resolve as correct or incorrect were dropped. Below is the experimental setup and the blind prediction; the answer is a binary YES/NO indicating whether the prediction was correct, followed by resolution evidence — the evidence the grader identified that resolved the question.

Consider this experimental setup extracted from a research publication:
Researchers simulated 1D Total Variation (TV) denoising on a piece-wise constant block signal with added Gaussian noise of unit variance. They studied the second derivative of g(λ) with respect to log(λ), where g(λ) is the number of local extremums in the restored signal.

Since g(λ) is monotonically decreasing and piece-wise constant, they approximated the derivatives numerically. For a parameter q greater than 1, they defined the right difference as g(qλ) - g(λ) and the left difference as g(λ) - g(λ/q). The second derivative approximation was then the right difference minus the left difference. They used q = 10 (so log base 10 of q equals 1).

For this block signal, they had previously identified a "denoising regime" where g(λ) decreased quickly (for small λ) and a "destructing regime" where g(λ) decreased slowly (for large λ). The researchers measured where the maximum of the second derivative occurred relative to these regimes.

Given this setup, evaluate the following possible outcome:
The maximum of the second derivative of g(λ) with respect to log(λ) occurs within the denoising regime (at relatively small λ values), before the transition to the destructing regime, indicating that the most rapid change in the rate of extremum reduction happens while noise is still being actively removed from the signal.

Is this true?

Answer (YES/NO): NO